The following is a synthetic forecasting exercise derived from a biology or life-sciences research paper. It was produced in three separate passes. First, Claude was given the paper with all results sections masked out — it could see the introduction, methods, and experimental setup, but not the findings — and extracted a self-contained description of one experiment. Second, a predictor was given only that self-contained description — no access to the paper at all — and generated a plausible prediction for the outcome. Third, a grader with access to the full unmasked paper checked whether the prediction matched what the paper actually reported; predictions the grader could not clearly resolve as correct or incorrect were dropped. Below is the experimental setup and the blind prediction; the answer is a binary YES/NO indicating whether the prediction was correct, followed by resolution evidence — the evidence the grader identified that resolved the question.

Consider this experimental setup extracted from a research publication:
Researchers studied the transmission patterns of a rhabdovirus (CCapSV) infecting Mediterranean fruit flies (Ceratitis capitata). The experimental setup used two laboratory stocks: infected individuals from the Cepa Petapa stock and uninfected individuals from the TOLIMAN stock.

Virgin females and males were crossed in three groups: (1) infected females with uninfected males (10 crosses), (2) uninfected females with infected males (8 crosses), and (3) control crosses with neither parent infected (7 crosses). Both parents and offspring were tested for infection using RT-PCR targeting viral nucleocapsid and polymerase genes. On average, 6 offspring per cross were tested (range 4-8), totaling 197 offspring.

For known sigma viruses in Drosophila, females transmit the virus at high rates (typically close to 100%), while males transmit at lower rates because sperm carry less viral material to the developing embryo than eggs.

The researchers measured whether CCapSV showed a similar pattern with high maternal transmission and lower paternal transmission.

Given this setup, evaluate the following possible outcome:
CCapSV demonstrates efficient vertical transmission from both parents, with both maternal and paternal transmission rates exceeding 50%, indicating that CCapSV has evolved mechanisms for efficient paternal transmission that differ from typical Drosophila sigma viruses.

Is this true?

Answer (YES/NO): NO